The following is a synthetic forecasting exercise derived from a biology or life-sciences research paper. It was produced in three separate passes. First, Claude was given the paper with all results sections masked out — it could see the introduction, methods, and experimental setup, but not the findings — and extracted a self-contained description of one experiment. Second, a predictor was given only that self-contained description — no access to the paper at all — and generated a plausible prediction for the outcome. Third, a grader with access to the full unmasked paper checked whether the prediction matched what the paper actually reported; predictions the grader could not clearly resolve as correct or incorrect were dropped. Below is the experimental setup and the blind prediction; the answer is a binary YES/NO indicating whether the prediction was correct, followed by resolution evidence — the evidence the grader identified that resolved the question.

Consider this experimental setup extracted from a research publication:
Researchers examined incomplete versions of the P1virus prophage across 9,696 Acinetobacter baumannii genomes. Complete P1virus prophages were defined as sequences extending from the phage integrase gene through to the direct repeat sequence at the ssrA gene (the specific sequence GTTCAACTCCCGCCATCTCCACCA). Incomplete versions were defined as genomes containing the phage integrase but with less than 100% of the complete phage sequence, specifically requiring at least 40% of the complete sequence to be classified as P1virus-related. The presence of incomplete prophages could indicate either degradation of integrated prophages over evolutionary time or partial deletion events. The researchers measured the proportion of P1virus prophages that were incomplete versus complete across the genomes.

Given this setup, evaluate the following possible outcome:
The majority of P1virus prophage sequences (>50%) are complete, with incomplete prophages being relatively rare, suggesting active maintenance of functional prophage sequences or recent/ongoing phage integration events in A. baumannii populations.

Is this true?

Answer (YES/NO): NO